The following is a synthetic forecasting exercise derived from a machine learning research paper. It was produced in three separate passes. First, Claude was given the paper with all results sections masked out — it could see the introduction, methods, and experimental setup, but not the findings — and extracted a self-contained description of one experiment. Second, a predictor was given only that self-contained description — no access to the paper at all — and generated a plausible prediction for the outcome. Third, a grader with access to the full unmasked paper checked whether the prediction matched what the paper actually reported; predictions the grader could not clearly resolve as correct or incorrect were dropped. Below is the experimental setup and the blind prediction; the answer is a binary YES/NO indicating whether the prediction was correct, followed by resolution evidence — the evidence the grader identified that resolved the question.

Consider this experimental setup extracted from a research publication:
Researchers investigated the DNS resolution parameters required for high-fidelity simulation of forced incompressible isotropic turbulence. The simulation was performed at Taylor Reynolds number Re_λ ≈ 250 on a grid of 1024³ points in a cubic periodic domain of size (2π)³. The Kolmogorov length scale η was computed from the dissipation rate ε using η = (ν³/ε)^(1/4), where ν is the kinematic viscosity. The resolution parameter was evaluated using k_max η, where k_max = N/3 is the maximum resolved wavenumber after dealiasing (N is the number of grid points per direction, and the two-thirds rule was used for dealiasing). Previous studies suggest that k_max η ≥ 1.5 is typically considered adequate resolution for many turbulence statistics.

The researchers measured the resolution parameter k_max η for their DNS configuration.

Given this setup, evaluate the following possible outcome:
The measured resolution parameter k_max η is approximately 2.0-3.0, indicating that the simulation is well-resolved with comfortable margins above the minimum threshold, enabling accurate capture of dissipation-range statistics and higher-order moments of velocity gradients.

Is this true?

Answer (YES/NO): YES